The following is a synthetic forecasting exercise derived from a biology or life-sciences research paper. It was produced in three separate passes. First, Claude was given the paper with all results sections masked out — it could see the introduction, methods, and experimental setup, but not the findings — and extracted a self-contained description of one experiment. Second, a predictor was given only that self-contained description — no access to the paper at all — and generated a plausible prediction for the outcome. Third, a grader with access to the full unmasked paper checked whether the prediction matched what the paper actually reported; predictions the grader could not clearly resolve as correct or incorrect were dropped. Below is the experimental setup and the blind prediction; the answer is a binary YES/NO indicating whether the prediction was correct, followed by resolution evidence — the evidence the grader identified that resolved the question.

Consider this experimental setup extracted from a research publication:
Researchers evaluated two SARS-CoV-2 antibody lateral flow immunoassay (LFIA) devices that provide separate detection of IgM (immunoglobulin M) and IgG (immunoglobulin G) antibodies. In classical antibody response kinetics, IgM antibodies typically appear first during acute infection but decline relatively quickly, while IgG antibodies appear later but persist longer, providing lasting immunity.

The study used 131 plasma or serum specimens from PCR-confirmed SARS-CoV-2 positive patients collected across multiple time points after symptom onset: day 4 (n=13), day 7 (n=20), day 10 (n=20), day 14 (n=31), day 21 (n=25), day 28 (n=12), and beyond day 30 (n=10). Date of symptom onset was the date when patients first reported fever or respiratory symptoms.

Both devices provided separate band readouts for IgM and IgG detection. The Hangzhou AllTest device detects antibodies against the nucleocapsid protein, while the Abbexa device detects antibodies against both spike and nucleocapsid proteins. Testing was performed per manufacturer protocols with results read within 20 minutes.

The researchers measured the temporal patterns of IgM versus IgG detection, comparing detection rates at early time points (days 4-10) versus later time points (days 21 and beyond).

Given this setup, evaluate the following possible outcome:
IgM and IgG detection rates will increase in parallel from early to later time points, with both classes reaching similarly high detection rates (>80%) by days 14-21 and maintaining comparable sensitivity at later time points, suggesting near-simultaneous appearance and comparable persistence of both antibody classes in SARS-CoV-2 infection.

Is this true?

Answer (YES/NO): NO